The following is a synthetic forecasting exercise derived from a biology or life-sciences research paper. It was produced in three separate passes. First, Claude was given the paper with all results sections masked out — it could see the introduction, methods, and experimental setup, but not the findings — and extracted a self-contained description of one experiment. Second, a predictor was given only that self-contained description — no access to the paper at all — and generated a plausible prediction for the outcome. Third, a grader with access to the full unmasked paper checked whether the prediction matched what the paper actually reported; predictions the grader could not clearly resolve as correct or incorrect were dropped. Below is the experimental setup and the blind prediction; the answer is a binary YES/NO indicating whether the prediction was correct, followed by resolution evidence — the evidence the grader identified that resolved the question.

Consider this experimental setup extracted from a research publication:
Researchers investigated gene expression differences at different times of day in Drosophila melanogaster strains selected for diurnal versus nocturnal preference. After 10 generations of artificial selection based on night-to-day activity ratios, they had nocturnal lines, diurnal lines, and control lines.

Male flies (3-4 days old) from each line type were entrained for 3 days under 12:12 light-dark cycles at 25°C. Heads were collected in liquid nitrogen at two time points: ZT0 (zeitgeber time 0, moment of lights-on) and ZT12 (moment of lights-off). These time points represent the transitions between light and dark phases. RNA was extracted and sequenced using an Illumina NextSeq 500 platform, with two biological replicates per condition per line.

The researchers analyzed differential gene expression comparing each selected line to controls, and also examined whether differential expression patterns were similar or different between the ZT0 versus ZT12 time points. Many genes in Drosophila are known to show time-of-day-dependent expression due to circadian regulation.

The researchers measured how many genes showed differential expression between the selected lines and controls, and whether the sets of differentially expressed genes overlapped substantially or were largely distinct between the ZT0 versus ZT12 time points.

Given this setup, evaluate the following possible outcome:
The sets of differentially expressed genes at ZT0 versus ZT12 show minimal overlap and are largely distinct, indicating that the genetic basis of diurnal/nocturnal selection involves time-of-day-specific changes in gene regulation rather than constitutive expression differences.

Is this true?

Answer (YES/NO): YES